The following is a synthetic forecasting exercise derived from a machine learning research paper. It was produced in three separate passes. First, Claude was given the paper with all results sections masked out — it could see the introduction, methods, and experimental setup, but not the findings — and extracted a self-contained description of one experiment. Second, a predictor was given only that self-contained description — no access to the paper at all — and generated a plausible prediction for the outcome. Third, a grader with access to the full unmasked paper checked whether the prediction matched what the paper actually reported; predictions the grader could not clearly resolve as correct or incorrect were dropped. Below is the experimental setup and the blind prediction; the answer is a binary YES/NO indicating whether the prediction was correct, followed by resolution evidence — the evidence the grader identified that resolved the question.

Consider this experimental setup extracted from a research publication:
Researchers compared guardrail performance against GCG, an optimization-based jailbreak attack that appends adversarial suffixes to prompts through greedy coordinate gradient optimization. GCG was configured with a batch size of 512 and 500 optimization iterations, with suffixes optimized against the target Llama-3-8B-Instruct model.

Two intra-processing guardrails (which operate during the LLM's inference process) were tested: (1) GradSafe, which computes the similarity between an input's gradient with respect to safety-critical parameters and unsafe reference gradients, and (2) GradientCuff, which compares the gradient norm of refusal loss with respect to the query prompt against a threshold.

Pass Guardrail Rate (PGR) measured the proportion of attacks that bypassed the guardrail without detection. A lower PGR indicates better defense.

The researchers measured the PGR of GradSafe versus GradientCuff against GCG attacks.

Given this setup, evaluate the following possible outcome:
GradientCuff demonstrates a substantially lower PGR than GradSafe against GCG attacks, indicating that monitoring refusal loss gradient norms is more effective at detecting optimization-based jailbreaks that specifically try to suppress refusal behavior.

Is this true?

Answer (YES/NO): YES